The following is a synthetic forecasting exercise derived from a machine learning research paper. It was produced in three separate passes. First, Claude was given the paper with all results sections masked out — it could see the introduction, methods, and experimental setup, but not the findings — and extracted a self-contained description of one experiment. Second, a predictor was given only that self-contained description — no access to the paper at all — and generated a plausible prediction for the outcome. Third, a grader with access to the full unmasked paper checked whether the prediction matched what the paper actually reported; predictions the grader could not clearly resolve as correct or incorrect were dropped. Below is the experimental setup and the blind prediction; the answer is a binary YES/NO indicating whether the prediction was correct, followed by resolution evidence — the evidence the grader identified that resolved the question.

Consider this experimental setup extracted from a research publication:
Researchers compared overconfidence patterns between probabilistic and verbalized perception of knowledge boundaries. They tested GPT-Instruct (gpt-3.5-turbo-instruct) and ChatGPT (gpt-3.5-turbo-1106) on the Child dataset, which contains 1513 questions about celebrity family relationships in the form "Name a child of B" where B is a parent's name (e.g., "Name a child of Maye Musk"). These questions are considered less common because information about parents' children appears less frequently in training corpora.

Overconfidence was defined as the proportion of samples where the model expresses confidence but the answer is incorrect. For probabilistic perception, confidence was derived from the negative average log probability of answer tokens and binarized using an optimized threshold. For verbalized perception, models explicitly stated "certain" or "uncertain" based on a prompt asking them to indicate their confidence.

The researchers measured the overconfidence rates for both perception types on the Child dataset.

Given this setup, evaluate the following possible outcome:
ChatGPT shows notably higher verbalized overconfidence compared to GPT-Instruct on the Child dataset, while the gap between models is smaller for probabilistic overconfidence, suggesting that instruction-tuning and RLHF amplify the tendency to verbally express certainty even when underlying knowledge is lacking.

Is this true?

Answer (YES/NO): NO